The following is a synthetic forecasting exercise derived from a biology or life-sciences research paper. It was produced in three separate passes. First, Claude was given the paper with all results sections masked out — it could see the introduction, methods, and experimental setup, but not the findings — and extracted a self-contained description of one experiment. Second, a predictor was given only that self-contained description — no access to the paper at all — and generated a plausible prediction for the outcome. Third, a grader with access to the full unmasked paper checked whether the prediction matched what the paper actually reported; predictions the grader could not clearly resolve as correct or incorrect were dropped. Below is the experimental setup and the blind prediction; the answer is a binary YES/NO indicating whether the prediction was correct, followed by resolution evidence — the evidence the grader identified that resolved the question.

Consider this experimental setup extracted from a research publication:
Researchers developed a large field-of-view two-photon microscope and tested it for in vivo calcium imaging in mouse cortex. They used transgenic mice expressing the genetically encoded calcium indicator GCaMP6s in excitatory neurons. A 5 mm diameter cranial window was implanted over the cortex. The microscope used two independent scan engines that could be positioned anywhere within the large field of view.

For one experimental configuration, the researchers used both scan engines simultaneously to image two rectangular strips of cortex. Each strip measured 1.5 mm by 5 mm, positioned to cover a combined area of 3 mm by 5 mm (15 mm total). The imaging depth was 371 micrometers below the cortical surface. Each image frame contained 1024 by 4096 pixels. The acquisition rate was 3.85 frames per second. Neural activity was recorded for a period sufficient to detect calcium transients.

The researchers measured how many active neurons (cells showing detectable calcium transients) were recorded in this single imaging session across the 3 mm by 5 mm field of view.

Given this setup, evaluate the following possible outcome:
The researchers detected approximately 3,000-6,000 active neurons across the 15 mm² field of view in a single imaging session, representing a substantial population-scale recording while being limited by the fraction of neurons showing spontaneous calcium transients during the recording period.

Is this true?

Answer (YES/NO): YES